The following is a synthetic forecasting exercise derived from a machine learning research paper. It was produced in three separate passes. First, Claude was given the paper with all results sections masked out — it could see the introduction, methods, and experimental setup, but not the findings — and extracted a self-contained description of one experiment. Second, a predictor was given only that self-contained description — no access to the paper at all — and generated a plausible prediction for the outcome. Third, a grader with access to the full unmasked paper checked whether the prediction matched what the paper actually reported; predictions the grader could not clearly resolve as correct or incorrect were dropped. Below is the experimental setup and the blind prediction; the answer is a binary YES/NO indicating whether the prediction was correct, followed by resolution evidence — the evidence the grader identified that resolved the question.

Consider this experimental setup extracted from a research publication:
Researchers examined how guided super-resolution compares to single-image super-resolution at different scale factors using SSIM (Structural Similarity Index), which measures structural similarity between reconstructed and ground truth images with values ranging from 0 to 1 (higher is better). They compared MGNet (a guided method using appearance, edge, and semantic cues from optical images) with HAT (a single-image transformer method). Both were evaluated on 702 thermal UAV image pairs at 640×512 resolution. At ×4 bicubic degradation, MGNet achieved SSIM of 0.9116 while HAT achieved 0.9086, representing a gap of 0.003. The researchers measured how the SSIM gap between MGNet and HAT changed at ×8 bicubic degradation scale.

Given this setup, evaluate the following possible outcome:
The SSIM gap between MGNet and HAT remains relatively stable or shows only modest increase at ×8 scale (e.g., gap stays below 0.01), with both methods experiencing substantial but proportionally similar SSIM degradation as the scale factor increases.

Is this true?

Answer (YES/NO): NO